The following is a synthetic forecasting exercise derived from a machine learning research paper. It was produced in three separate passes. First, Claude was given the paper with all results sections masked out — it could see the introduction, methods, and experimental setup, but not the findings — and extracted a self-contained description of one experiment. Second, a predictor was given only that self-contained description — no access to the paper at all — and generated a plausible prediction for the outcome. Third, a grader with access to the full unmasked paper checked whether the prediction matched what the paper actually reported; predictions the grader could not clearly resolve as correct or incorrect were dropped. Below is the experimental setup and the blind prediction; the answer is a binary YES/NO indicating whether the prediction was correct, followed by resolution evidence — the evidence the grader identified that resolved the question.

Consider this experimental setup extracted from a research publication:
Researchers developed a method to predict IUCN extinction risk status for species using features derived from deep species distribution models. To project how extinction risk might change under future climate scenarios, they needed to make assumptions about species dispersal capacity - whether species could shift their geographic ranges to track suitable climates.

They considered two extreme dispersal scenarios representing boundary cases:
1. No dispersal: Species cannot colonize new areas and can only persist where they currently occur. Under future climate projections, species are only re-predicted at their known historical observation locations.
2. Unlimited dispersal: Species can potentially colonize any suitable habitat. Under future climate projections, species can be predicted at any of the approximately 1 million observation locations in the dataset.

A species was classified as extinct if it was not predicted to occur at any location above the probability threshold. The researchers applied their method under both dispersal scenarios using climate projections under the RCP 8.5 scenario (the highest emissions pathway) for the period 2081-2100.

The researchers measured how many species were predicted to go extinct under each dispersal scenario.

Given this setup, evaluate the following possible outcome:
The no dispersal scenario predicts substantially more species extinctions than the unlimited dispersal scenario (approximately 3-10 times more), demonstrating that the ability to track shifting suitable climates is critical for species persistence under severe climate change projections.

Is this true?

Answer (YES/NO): NO